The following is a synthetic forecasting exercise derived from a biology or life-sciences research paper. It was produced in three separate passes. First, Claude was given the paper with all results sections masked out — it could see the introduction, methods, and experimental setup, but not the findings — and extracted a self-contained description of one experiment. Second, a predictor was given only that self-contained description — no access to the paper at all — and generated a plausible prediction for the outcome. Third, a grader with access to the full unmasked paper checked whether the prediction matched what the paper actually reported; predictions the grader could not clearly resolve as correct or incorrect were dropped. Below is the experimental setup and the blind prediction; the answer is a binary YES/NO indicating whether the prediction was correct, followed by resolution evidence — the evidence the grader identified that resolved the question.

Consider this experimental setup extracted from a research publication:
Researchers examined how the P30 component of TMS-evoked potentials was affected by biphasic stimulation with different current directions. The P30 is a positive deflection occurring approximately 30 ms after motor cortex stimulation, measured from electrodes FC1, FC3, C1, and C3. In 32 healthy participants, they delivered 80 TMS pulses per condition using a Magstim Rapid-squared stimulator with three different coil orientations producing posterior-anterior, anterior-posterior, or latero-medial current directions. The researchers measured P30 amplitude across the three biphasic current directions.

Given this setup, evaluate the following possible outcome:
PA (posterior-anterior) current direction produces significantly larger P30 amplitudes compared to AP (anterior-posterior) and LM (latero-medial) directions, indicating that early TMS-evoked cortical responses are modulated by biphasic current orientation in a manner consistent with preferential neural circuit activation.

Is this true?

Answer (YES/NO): NO